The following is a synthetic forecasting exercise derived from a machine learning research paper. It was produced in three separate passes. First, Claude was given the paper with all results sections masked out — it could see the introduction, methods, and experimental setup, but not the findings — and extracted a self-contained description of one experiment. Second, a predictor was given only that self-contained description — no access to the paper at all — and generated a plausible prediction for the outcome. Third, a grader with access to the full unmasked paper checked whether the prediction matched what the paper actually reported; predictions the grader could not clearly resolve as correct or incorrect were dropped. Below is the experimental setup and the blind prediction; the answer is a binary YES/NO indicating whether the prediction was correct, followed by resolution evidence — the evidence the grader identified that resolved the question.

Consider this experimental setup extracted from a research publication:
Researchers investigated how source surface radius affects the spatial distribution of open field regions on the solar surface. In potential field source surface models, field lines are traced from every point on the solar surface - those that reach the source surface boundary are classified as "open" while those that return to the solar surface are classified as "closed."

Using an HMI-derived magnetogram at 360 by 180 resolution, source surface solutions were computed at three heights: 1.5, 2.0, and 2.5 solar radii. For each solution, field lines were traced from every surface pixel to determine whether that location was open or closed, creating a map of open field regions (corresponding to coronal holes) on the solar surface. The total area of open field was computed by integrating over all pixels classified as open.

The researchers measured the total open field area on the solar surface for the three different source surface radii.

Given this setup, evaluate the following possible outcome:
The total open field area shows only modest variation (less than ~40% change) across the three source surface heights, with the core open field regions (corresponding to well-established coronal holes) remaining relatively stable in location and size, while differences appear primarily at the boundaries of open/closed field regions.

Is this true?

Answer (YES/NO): NO